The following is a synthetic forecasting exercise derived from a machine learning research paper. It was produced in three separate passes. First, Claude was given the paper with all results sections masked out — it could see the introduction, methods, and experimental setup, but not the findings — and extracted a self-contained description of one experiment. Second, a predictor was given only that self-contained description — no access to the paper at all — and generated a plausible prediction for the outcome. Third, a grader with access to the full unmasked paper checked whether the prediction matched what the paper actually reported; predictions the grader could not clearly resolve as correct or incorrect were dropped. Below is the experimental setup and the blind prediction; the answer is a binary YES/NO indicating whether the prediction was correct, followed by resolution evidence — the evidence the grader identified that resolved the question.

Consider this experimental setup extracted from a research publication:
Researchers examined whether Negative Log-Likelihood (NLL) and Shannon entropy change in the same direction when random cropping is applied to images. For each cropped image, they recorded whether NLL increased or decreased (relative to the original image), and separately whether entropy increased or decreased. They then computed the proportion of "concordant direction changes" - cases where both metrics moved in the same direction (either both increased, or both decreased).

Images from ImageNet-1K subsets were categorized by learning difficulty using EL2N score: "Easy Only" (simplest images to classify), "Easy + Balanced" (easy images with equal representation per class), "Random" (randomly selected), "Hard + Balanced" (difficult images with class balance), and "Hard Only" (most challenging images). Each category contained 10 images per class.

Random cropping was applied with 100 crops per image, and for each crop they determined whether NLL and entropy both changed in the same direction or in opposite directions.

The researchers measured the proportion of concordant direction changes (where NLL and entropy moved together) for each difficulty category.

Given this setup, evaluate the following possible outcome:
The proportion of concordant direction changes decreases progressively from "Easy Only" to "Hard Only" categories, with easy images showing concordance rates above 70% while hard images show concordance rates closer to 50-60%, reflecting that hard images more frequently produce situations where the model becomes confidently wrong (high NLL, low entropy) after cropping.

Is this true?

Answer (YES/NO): NO